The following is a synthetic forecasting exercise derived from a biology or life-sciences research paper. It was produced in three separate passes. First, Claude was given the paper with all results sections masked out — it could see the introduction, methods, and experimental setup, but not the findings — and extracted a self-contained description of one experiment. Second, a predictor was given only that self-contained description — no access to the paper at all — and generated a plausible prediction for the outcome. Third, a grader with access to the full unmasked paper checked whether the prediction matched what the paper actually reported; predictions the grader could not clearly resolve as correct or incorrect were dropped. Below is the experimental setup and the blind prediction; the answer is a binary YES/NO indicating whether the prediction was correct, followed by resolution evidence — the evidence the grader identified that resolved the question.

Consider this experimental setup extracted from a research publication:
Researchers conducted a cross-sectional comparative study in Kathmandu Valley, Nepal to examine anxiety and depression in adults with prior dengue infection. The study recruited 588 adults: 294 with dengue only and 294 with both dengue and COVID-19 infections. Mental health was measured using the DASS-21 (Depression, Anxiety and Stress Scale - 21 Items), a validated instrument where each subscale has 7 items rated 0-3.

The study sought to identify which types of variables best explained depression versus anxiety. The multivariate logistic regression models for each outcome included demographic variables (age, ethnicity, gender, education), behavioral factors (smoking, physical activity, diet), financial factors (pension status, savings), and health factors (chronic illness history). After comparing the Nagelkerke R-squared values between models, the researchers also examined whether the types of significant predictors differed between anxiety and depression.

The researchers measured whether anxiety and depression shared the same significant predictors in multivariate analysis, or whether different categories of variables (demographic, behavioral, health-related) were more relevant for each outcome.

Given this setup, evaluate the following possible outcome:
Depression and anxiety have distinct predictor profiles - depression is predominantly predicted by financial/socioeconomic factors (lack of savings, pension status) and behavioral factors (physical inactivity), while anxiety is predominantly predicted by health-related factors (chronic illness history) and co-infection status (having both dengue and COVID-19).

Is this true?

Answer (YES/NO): NO